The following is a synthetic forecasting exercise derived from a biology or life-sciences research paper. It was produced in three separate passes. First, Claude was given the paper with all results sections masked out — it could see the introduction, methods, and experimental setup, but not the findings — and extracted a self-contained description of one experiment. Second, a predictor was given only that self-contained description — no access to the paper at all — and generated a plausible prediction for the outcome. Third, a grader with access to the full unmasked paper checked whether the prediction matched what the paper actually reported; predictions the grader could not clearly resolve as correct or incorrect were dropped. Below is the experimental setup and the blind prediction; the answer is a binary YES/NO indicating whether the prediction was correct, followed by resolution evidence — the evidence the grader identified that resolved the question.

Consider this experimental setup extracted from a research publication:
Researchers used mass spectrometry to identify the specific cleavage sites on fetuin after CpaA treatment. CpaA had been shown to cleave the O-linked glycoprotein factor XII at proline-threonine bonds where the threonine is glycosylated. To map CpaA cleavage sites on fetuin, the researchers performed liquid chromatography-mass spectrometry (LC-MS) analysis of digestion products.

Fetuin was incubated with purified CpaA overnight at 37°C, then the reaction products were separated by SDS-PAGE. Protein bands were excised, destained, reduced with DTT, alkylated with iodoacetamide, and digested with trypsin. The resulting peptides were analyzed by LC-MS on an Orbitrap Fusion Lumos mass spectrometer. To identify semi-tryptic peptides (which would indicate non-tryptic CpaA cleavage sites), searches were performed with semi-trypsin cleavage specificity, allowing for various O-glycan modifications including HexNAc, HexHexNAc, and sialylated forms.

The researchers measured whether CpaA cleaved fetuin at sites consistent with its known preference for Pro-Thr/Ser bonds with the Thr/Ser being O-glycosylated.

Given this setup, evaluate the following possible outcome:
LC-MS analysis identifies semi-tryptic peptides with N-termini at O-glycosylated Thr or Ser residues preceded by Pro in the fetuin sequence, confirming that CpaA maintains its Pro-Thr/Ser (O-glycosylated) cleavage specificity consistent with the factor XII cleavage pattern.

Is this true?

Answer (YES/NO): NO